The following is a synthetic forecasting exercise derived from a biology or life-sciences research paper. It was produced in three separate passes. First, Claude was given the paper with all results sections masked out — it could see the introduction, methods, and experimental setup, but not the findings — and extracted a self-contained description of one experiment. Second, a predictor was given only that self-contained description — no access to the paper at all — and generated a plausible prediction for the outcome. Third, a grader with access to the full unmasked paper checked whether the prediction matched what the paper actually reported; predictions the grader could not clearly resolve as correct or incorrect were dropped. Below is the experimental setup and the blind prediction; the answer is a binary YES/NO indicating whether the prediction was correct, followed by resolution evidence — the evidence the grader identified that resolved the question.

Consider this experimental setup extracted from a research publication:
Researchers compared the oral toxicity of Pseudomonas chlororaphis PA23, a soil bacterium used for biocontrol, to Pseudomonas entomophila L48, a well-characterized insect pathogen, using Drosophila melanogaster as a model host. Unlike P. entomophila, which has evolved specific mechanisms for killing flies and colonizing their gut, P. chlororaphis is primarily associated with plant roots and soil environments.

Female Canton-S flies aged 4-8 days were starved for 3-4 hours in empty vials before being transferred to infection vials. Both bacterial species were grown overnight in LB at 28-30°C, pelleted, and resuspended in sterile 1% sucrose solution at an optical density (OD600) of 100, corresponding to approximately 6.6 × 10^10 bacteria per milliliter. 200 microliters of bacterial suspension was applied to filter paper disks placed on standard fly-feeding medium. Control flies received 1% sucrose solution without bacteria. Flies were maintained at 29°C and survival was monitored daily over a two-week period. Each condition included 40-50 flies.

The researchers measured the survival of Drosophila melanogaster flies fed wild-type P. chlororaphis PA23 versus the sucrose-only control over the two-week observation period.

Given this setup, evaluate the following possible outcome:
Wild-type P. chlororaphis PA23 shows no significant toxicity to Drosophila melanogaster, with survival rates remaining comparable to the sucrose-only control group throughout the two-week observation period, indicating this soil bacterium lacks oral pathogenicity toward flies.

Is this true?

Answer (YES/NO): NO